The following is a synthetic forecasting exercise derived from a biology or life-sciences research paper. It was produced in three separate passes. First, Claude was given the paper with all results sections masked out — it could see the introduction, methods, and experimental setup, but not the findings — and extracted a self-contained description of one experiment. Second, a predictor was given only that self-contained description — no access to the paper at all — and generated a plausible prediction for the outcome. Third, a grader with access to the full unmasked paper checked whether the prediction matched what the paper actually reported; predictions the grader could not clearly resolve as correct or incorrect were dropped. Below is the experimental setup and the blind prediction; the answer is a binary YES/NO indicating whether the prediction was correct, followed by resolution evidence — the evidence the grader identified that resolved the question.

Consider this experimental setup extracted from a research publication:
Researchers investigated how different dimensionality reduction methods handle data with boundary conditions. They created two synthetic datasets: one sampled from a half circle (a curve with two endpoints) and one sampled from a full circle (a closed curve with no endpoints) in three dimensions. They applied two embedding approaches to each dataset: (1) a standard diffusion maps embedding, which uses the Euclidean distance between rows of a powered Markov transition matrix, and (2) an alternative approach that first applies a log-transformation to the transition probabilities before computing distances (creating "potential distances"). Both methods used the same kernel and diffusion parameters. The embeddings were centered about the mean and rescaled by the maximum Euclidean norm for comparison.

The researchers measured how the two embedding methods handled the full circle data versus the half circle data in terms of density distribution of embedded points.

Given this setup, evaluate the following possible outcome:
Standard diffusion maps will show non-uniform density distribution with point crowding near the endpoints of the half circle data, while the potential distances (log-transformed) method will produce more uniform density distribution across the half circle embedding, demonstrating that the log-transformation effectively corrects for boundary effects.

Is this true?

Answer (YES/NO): YES